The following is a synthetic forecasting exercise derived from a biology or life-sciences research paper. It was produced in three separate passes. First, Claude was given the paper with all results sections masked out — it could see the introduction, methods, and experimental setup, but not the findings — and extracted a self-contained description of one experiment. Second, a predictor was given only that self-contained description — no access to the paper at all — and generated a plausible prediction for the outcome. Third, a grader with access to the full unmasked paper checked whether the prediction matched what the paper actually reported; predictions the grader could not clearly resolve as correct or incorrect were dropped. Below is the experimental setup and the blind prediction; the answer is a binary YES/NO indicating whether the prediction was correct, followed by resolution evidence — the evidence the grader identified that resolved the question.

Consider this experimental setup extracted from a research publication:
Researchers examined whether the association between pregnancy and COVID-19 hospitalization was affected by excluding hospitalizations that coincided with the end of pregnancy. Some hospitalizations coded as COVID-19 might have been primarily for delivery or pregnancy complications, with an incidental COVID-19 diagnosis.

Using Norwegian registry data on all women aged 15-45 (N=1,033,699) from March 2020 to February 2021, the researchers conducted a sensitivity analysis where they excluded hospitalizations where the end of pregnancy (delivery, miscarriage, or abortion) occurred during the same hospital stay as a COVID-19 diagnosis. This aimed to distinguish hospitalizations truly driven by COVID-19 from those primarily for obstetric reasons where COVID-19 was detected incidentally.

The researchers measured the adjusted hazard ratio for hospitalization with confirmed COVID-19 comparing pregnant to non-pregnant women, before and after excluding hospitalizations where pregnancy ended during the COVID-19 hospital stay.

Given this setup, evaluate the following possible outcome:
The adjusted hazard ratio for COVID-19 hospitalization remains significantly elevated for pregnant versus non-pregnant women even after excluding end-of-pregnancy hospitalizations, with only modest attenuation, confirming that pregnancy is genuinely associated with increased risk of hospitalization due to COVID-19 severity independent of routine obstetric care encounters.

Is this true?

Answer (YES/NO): YES